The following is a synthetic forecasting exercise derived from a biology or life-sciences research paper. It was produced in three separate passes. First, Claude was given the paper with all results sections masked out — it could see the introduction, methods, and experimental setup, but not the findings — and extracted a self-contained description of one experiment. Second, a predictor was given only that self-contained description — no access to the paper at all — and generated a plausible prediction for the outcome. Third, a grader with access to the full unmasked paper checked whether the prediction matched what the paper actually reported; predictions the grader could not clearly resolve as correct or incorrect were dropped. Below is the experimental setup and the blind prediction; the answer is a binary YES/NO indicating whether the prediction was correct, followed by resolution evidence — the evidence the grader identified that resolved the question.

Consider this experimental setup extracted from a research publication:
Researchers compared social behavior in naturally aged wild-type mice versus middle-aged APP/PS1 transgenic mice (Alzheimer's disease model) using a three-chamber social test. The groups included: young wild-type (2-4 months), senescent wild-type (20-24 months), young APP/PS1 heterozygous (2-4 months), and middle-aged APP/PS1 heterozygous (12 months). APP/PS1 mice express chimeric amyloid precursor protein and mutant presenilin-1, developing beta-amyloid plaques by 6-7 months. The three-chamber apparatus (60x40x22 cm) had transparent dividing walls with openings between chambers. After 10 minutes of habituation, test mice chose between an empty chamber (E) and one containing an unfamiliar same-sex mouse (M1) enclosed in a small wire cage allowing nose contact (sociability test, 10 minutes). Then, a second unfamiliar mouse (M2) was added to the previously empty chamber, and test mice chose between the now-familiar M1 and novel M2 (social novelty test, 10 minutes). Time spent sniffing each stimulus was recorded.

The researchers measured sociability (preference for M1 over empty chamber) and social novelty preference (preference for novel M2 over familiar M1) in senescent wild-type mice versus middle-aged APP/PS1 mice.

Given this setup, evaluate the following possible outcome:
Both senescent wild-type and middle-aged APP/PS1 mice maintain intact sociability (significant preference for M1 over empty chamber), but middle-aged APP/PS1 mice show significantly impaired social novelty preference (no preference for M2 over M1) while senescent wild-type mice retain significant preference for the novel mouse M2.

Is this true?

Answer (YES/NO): YES